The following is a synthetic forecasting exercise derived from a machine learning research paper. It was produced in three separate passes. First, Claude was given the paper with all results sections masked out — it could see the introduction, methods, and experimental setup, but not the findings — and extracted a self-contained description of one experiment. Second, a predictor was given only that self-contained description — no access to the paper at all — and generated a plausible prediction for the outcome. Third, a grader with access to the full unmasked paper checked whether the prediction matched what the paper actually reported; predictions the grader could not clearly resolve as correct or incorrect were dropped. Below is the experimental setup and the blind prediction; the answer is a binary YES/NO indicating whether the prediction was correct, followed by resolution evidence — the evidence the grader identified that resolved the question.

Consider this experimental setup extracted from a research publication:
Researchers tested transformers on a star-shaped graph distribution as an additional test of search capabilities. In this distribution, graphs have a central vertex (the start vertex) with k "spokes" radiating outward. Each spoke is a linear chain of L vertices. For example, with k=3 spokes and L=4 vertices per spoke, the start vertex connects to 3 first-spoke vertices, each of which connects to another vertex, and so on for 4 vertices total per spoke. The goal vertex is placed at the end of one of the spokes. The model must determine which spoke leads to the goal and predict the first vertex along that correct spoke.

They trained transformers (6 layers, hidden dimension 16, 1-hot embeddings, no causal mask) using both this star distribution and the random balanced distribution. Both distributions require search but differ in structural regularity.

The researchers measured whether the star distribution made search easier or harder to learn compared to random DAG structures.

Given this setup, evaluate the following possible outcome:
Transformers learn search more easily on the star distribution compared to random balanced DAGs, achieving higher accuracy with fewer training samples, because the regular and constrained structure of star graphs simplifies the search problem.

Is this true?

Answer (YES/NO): NO